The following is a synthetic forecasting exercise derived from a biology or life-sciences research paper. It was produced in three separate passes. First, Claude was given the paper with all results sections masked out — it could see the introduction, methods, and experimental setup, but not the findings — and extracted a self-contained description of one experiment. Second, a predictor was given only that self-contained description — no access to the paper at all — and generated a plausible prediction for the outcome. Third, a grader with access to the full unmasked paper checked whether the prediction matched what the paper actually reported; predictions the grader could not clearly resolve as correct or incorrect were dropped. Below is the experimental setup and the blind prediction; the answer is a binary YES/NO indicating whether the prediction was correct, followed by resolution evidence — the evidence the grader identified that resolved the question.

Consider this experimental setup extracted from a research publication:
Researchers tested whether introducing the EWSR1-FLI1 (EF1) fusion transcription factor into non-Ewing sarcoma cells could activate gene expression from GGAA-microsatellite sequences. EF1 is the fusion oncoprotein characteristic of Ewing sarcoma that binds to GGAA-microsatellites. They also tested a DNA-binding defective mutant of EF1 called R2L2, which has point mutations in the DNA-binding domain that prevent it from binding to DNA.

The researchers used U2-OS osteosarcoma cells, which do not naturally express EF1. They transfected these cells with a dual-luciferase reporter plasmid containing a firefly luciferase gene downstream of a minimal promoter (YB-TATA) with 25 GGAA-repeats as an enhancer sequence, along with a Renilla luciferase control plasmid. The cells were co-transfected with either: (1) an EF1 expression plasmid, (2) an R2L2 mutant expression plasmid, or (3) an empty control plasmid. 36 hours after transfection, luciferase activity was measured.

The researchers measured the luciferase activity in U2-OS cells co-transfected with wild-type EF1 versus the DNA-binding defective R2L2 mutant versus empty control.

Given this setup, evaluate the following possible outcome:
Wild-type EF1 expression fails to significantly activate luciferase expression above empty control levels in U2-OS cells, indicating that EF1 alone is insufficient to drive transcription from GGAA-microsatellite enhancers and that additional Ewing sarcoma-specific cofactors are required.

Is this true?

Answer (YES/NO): NO